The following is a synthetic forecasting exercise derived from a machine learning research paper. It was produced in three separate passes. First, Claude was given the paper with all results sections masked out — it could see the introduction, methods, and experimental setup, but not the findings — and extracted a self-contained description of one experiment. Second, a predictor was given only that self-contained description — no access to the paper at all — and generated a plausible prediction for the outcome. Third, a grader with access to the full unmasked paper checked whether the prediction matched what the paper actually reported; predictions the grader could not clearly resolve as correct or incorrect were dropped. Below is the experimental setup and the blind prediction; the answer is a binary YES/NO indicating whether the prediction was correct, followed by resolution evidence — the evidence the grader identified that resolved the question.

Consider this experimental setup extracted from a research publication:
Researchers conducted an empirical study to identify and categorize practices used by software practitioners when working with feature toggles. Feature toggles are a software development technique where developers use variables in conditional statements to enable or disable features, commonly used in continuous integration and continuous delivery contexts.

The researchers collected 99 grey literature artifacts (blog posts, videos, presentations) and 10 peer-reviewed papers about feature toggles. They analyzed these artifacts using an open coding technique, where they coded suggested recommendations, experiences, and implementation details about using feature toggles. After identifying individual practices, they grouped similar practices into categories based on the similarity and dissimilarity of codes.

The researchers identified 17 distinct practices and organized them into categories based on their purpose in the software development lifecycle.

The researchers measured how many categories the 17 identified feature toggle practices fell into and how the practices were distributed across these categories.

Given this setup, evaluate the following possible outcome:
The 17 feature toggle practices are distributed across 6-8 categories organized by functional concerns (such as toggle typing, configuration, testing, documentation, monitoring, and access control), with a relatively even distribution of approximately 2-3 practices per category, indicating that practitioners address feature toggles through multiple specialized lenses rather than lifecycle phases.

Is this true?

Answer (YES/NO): NO